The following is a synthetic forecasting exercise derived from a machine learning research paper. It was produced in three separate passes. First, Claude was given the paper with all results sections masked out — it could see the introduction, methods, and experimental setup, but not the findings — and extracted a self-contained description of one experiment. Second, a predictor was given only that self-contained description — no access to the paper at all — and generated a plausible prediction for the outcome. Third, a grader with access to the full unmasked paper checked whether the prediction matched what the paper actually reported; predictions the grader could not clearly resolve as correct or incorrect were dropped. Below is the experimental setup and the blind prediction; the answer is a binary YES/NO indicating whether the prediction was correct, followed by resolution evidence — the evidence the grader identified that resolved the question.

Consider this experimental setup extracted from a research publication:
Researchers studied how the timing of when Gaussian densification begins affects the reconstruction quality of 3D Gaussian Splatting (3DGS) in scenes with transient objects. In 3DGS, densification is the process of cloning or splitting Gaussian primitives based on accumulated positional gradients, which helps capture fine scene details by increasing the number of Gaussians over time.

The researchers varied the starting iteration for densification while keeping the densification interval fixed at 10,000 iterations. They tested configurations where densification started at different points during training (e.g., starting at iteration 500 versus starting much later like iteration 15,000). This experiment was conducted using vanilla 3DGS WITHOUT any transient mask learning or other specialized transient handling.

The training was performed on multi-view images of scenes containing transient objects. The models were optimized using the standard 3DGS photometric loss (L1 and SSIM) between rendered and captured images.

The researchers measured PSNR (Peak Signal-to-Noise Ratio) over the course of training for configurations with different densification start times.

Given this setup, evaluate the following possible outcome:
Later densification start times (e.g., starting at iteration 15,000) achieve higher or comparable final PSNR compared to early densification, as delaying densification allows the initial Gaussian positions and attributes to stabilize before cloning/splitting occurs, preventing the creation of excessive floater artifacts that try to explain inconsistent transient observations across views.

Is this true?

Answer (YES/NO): YES